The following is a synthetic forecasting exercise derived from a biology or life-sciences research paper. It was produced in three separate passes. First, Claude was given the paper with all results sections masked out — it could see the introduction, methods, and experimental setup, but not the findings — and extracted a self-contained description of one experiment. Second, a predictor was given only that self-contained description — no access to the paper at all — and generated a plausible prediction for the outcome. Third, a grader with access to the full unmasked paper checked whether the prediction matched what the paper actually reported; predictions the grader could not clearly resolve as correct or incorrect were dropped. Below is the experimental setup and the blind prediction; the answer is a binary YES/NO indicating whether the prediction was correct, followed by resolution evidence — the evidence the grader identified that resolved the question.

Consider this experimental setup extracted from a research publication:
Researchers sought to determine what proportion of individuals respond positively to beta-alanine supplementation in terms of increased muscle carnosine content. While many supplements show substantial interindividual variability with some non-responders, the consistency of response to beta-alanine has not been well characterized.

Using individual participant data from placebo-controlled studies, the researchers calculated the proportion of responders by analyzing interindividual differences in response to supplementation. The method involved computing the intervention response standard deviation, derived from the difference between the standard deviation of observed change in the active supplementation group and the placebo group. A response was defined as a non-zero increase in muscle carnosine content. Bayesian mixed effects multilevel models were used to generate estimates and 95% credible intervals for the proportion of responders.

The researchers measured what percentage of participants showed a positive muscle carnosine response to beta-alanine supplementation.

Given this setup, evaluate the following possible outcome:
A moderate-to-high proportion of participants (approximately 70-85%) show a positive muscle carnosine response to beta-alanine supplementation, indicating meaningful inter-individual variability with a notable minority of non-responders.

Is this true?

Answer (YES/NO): NO